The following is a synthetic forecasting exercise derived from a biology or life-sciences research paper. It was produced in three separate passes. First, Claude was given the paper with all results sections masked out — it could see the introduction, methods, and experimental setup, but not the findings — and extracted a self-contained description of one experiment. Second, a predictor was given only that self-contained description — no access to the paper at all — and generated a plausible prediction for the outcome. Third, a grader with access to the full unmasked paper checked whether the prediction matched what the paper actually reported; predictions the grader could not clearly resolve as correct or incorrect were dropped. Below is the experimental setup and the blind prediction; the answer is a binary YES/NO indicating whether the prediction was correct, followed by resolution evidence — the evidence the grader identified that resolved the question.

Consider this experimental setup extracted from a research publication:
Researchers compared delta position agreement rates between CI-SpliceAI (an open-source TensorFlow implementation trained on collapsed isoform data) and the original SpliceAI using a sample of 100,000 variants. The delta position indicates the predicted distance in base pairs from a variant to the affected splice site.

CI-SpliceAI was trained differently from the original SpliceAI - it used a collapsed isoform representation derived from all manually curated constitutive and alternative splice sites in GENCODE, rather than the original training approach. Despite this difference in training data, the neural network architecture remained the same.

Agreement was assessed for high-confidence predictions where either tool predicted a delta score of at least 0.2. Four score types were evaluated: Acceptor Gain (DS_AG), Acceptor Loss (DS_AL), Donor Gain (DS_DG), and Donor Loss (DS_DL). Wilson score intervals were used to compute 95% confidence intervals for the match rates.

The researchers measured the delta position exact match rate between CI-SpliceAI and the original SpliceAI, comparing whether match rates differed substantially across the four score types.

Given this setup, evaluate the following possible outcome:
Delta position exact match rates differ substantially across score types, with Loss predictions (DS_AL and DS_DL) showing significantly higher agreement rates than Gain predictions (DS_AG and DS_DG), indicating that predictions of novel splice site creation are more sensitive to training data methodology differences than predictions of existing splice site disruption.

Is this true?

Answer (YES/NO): NO